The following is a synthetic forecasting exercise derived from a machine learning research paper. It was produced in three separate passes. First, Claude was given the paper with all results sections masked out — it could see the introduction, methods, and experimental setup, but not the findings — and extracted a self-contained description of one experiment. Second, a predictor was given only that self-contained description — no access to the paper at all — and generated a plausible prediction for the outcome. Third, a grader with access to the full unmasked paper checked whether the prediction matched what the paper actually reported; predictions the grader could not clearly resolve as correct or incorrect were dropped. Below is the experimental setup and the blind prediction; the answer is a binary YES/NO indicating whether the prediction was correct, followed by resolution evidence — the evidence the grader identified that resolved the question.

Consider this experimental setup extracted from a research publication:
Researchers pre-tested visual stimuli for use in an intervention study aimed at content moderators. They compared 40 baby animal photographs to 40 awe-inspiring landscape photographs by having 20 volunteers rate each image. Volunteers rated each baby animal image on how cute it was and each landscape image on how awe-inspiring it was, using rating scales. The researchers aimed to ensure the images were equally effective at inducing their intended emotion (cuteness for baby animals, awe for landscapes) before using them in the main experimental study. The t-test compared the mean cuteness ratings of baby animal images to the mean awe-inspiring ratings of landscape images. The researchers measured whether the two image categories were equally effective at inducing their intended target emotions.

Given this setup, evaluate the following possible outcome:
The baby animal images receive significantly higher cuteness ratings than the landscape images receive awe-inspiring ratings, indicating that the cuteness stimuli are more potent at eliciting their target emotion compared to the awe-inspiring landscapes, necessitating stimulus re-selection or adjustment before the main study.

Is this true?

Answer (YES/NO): NO